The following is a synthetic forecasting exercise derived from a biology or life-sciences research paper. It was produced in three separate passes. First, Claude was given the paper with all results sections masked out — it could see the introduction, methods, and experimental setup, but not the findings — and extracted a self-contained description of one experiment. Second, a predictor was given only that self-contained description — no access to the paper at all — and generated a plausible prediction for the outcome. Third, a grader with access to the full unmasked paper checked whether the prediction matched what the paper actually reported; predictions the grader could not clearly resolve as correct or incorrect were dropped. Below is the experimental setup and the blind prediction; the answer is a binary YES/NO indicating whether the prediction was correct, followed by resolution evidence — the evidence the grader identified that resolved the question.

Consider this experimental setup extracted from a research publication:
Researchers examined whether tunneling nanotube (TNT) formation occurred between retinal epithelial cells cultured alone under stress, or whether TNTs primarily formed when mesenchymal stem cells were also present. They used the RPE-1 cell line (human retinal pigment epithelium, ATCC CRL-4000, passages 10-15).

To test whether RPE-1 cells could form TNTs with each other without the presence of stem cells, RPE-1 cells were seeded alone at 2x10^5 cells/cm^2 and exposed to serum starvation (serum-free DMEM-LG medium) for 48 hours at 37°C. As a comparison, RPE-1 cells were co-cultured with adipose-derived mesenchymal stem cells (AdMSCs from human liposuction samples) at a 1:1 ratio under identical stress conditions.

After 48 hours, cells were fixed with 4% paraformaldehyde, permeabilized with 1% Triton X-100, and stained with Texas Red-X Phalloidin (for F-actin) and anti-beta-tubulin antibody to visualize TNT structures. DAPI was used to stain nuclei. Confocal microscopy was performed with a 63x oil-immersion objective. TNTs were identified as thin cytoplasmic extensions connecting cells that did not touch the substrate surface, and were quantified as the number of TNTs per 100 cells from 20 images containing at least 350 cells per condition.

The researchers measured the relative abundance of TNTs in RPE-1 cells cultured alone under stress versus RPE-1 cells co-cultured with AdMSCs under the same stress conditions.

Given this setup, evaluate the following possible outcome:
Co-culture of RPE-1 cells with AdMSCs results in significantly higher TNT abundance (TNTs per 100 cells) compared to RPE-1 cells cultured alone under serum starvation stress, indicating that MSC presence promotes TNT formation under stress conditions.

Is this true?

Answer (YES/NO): YES